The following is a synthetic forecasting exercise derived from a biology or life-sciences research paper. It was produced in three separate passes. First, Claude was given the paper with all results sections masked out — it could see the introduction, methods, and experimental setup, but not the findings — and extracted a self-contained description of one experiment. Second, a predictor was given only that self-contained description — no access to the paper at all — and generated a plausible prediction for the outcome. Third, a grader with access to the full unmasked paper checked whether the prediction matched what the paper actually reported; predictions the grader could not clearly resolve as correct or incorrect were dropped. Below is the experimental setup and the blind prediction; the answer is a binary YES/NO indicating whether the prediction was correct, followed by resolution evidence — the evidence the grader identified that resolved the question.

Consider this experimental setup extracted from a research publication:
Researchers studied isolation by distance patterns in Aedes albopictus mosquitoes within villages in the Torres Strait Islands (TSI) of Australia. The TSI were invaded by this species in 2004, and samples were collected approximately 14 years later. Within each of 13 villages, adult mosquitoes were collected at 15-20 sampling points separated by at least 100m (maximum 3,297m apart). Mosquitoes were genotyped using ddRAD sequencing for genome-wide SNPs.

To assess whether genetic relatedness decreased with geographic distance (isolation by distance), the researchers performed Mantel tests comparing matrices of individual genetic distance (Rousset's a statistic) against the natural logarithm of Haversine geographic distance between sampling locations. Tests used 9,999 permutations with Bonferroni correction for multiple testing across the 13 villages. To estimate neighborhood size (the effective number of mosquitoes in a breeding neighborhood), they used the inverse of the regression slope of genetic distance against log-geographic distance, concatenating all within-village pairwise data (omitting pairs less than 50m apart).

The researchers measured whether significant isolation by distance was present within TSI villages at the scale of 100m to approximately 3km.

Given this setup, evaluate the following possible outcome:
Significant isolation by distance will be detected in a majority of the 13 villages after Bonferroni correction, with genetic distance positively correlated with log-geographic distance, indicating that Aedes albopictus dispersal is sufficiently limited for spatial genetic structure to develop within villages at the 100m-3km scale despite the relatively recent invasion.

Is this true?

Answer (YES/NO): NO